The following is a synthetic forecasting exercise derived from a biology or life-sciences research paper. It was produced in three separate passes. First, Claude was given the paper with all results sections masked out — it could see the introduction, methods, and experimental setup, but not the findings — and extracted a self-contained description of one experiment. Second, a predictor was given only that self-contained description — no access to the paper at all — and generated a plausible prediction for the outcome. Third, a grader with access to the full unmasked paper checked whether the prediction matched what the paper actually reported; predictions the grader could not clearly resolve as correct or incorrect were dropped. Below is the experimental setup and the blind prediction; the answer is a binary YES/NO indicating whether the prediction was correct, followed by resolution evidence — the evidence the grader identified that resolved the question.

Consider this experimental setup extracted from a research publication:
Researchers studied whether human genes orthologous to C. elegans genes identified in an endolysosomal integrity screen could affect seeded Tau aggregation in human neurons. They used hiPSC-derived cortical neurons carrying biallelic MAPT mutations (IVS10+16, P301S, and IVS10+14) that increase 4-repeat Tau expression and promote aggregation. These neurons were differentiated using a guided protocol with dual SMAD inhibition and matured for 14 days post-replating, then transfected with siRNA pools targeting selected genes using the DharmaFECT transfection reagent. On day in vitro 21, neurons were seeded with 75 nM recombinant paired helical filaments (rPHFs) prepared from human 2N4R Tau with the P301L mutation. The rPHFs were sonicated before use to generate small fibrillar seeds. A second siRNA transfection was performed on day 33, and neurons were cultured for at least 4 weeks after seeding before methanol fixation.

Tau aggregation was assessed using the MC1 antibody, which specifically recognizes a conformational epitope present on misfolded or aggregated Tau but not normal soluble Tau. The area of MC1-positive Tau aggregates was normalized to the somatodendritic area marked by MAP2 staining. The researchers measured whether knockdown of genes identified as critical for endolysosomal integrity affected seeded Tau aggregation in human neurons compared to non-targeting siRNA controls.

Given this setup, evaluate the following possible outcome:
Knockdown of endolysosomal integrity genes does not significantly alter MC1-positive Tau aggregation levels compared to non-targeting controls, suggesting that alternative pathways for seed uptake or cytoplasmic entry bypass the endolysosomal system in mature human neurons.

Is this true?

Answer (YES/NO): NO